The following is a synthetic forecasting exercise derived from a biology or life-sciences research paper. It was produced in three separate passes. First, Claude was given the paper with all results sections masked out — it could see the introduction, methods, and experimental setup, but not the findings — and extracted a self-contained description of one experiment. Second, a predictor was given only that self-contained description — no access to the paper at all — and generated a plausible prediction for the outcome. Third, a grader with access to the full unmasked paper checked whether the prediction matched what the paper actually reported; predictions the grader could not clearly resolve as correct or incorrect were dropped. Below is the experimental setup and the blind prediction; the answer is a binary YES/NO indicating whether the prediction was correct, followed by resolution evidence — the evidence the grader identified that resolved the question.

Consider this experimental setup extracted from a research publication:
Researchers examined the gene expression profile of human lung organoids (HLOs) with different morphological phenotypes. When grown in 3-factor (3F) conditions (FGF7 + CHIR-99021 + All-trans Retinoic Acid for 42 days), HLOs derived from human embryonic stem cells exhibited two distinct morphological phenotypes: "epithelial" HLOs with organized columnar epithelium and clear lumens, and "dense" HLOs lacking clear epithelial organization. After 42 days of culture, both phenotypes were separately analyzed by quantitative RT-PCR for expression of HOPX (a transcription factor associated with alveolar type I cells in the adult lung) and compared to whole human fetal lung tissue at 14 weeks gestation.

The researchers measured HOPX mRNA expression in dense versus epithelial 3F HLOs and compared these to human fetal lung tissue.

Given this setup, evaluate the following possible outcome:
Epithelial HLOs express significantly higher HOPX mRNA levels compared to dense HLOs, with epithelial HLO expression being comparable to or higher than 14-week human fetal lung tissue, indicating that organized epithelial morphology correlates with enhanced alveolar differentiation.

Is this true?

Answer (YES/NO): NO